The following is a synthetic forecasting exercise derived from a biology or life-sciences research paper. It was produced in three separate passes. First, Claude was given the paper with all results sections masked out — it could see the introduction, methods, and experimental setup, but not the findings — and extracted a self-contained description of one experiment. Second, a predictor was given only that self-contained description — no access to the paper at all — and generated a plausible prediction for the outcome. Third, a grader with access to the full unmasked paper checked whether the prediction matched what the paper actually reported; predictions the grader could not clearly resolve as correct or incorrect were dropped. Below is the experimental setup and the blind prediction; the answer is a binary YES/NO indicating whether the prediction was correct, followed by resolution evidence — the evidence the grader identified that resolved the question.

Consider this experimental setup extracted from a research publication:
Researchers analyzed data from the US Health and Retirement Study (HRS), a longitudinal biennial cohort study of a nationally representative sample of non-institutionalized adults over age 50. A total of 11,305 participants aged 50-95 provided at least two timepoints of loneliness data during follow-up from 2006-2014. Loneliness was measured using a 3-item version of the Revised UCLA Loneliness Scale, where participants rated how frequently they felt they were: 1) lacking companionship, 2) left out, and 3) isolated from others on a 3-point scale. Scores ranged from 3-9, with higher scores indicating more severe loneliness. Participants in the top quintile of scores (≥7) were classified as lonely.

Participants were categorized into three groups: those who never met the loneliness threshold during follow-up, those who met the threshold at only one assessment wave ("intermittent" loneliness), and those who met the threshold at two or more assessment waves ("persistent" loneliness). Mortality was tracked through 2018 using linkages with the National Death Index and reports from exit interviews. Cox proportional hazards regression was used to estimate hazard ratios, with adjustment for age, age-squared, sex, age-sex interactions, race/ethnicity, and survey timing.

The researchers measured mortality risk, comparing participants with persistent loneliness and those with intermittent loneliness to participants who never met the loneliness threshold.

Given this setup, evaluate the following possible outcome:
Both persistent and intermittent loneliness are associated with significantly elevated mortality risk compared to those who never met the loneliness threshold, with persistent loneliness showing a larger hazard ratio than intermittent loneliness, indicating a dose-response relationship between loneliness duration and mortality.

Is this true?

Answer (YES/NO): YES